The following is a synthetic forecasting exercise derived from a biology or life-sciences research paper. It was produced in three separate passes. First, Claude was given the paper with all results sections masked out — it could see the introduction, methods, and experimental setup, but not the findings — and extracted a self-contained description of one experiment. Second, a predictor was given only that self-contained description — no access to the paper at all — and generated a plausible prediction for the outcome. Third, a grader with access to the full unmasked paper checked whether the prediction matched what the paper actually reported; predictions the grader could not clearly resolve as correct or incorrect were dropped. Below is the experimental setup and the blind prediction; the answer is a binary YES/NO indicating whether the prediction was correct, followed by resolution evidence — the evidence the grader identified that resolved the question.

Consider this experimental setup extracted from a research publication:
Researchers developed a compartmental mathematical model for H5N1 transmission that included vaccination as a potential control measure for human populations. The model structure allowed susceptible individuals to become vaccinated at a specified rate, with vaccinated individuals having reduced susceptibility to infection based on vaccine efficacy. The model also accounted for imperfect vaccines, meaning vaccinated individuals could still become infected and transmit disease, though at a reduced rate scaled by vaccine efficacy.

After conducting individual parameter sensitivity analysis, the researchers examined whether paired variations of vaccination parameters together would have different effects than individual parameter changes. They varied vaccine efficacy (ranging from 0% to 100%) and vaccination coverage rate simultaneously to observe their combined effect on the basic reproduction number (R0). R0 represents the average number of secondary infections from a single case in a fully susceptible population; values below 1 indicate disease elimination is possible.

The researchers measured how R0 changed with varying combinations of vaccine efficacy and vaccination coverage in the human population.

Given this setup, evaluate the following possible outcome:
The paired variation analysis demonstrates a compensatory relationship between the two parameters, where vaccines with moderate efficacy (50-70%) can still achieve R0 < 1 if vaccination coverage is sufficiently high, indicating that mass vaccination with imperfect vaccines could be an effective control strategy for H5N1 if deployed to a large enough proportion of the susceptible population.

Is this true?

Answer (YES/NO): NO